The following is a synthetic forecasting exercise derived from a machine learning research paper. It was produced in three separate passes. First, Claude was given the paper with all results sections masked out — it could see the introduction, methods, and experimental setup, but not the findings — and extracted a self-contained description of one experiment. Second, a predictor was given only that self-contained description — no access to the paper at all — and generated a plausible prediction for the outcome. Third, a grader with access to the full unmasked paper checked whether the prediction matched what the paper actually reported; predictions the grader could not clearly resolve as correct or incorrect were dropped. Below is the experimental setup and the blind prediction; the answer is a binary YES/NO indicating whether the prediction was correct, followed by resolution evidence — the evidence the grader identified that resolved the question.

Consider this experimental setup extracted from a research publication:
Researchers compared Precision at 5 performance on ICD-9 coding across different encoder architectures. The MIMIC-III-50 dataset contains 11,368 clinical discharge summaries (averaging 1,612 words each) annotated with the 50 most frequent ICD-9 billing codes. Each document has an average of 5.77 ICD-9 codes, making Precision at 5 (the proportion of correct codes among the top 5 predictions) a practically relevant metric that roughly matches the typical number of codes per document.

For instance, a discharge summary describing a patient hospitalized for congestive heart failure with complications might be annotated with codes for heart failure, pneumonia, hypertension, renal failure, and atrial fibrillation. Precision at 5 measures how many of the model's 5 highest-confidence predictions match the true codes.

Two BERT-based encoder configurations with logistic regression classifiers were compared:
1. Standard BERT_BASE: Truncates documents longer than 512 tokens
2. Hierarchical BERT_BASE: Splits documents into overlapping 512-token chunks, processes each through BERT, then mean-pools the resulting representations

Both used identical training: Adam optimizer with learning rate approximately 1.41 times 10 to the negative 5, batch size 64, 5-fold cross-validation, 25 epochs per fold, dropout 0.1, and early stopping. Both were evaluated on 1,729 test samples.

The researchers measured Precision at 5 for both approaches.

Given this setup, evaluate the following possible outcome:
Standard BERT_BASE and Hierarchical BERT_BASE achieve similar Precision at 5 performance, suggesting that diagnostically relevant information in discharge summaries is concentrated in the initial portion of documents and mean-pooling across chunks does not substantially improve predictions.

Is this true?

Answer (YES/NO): YES